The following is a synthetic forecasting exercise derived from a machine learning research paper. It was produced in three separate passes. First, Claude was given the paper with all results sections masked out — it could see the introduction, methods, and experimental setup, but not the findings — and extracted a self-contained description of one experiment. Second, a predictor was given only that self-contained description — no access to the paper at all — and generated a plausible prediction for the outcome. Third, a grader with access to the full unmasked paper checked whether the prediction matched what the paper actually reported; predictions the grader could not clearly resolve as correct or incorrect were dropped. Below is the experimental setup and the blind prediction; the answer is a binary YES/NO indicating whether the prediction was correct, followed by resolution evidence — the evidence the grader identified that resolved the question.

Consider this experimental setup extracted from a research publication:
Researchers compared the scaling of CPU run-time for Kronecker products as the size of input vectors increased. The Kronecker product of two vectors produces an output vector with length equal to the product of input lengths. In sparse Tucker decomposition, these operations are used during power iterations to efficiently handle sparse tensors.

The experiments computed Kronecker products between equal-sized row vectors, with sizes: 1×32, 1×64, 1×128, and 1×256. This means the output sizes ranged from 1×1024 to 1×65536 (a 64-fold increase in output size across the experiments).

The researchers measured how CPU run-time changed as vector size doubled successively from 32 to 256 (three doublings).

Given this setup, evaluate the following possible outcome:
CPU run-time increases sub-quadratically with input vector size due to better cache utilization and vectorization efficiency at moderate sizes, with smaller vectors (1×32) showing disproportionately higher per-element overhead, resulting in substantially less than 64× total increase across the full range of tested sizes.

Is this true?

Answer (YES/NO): YES